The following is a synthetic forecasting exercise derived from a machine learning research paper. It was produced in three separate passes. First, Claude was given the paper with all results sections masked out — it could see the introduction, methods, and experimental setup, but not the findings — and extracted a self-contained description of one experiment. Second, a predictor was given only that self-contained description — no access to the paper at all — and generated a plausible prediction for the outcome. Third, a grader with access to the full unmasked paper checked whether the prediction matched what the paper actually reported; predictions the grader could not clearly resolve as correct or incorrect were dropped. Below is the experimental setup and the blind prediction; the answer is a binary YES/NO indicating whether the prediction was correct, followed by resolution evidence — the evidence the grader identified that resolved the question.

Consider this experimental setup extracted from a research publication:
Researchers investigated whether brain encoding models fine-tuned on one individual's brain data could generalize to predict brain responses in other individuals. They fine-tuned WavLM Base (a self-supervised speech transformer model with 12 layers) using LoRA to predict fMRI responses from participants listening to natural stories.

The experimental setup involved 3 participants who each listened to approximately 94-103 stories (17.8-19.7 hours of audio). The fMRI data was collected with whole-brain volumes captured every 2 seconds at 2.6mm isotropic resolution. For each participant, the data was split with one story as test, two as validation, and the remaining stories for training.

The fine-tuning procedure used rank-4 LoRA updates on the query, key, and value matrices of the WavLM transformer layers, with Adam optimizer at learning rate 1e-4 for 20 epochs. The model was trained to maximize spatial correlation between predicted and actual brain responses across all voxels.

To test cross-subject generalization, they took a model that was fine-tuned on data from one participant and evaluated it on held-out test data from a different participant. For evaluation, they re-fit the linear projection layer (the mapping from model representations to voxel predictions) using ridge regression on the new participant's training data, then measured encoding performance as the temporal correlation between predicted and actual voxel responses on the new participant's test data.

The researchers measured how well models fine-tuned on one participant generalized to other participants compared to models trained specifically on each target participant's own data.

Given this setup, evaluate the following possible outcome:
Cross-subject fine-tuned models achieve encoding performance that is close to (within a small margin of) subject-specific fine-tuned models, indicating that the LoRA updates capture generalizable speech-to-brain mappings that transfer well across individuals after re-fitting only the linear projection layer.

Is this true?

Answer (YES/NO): YES